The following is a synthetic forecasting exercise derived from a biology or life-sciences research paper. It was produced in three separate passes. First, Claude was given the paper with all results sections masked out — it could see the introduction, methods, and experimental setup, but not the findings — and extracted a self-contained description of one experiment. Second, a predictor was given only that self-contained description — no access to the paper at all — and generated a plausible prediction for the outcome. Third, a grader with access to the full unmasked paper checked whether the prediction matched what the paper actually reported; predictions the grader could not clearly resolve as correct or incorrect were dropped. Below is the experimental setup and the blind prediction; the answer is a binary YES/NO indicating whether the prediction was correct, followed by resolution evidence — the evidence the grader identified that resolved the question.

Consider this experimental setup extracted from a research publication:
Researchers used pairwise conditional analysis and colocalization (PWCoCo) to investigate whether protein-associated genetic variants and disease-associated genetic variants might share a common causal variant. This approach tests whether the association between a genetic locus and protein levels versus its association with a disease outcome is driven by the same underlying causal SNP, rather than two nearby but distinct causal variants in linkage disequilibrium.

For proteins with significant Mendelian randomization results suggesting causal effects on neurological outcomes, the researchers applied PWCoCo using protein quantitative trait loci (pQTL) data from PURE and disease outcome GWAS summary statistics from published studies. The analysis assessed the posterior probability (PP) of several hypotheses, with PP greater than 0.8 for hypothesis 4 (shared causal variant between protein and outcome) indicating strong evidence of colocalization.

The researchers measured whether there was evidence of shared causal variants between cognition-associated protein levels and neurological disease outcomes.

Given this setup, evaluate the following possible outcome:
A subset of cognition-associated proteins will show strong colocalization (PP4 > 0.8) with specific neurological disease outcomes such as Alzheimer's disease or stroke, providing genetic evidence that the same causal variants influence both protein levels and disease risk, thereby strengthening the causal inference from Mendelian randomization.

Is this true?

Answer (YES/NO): NO